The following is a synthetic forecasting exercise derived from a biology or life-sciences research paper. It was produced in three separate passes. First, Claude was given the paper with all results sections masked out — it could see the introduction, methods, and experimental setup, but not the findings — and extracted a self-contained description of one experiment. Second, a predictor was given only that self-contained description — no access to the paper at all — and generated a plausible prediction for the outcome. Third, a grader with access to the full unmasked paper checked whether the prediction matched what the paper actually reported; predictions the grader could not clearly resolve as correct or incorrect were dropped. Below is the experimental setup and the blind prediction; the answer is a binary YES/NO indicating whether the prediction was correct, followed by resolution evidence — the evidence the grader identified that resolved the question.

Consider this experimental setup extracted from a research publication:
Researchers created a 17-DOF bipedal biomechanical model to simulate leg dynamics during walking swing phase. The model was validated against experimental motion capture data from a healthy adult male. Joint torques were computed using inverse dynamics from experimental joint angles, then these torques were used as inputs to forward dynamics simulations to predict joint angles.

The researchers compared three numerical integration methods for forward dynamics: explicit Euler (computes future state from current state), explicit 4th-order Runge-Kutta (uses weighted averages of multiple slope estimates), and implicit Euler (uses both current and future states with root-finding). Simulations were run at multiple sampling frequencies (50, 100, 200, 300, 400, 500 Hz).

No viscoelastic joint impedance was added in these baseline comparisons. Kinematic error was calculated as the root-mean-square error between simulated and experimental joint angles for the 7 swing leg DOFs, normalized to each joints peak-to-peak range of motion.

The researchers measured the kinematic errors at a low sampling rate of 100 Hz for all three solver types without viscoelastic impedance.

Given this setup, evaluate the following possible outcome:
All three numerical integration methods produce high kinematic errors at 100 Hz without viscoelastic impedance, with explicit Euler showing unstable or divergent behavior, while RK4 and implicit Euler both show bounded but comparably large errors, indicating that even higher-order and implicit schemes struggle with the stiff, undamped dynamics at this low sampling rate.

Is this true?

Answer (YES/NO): NO